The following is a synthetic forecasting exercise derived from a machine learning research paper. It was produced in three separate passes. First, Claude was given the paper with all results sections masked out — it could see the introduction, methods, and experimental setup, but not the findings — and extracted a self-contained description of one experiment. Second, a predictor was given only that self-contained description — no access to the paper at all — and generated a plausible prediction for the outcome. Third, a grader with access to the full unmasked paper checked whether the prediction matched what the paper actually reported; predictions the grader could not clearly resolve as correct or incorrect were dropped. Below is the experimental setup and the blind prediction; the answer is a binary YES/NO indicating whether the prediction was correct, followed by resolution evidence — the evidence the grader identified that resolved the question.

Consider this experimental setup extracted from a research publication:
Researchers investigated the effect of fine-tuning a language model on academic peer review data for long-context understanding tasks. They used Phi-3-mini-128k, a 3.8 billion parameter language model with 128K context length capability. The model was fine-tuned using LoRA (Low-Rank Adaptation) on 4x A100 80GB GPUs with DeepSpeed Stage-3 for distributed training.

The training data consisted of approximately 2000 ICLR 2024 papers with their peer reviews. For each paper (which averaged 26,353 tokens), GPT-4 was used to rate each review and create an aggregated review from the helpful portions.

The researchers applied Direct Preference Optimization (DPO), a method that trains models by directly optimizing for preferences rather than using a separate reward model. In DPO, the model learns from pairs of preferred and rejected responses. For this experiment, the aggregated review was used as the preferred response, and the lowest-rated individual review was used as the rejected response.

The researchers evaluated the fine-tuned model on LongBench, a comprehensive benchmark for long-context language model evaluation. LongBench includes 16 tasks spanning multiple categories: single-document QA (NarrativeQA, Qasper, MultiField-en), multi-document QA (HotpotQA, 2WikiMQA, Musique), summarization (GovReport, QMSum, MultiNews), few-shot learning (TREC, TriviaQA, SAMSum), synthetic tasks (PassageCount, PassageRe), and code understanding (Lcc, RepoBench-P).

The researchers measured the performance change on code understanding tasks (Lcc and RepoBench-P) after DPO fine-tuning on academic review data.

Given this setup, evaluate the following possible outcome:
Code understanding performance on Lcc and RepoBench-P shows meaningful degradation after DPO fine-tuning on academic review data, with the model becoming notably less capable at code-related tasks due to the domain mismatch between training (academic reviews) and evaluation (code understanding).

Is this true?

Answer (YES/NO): NO